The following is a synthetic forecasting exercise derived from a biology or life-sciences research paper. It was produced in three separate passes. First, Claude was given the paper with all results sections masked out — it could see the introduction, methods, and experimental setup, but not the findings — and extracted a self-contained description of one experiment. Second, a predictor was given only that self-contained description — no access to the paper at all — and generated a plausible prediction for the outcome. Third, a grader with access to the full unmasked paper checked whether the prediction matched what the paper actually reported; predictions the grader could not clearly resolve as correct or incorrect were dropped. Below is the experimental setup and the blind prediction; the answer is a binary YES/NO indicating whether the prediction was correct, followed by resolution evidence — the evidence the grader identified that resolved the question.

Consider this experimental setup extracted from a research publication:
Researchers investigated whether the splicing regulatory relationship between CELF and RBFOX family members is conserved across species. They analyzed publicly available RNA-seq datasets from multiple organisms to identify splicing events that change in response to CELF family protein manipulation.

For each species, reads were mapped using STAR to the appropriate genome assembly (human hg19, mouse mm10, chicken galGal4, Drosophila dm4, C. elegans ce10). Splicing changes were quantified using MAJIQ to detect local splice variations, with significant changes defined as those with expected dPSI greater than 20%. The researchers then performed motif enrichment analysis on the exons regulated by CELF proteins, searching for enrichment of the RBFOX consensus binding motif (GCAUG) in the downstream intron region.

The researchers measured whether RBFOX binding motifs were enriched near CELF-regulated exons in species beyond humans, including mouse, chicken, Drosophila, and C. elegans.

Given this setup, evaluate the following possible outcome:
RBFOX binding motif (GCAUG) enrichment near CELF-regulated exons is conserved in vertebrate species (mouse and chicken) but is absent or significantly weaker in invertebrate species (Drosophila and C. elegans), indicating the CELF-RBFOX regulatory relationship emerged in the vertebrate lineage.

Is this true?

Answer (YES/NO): NO